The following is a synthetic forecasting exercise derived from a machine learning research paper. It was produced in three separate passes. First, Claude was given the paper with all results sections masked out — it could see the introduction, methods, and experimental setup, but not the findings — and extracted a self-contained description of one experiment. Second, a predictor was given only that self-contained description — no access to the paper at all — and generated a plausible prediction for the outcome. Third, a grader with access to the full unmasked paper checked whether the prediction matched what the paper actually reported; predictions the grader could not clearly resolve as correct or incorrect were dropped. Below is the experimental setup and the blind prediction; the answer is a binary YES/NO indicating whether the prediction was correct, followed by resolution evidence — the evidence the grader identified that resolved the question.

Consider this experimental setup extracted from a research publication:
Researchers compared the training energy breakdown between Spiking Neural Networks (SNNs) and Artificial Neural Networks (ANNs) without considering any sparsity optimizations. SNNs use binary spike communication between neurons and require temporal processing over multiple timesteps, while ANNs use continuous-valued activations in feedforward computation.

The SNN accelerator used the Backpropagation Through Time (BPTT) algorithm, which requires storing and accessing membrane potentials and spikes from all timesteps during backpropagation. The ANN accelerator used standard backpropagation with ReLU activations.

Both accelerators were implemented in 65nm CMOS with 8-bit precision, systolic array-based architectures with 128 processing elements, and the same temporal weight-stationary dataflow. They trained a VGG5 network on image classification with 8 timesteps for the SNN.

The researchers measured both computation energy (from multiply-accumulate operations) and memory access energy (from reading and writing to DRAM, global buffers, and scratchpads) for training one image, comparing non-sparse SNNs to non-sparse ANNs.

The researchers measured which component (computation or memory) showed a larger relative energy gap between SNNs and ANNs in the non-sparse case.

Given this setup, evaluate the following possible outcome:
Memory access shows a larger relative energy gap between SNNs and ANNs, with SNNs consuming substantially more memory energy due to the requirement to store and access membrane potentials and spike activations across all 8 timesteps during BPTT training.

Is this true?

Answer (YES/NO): NO